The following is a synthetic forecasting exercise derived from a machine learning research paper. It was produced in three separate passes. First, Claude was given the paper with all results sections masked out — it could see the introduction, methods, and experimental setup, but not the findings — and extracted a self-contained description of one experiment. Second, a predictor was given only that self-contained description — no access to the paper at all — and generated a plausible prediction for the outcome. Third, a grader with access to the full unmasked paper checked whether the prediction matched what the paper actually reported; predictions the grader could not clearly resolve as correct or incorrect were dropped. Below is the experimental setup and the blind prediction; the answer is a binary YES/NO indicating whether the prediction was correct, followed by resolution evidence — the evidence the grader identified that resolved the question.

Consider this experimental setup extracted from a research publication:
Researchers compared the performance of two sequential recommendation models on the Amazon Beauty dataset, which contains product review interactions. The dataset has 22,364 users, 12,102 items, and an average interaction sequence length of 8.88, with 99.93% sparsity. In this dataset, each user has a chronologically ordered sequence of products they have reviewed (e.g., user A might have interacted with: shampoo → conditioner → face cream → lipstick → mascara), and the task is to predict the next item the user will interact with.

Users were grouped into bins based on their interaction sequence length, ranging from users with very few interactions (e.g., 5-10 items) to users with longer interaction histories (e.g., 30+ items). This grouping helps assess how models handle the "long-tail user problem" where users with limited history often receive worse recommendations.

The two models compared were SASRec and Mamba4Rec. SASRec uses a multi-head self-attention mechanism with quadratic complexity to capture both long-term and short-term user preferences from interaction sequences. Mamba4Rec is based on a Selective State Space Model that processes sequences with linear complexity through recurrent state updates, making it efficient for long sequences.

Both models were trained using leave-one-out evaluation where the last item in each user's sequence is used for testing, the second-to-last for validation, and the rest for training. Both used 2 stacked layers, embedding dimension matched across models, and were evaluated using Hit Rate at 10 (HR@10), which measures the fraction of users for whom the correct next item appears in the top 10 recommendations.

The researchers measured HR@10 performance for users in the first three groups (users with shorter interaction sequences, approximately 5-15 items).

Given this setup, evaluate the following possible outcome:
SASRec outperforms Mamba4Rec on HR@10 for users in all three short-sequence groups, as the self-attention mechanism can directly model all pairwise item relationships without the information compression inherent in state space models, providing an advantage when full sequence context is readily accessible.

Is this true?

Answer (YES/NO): YES